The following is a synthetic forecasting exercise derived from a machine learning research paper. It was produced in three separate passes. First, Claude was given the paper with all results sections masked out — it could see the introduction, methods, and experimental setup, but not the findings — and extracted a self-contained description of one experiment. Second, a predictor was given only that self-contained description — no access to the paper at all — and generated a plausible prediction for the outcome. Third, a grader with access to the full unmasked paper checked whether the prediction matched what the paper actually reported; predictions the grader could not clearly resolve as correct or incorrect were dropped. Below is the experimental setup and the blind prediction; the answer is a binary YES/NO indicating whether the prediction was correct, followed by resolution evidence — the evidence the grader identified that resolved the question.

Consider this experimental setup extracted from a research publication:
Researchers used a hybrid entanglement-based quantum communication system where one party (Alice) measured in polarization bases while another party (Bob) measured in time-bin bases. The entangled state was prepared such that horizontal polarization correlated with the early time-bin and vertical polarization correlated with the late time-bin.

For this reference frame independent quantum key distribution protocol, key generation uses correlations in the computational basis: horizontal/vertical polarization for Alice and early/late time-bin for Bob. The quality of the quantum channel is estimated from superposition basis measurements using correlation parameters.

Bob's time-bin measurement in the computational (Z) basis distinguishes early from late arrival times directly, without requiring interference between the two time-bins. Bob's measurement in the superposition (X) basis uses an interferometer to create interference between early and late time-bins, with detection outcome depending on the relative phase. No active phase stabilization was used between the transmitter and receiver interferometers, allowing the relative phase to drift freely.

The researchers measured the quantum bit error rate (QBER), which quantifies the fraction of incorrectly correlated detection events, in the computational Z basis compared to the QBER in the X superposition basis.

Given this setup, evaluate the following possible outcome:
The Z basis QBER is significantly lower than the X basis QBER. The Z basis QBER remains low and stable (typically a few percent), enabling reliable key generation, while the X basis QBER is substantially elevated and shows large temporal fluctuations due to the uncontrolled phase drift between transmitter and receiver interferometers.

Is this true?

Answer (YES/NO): NO